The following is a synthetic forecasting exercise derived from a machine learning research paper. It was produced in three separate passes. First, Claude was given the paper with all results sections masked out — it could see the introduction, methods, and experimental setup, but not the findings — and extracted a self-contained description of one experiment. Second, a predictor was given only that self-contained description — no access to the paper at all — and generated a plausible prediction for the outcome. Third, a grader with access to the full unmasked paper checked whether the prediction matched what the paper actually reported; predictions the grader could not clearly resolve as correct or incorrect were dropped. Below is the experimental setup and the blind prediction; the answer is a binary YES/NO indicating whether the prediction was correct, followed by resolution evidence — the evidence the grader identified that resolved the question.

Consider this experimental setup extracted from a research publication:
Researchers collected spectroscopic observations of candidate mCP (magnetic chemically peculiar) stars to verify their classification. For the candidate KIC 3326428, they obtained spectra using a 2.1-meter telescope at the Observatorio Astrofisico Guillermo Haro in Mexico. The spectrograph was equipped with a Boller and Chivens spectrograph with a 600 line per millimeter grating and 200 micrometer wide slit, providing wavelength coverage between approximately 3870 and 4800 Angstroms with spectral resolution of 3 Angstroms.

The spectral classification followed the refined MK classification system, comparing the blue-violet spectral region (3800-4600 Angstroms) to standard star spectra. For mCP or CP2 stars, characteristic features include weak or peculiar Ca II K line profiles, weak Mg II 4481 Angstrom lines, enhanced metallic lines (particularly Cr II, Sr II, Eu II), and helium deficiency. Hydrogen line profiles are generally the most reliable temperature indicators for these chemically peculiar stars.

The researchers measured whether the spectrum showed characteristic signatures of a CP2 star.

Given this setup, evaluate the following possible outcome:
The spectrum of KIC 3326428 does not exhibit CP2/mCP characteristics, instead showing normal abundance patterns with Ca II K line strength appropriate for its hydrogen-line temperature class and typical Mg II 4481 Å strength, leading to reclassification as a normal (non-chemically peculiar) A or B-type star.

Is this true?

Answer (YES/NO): NO